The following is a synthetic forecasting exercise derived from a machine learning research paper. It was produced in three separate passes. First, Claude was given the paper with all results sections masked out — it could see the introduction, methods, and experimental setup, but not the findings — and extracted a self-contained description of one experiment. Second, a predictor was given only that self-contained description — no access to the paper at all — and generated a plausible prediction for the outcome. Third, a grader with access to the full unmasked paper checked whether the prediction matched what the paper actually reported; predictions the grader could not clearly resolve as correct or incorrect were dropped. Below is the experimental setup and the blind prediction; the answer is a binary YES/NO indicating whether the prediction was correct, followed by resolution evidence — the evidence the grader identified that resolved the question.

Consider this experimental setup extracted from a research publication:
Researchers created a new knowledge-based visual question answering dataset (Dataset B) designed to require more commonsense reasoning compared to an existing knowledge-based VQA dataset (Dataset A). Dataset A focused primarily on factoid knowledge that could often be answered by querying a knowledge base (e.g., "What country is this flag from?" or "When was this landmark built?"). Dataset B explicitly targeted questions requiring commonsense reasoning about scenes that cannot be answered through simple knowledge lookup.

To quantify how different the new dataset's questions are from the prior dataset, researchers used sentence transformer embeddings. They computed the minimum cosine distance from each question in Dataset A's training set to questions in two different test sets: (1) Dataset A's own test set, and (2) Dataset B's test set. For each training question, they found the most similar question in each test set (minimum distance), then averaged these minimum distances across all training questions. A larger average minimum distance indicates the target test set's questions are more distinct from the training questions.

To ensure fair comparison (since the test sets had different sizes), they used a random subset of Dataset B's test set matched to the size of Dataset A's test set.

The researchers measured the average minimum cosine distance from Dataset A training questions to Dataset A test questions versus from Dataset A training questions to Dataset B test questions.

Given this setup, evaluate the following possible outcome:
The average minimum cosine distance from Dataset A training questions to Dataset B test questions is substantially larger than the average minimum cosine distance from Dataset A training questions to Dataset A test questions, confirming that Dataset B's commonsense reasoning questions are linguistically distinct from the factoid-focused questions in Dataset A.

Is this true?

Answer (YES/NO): YES